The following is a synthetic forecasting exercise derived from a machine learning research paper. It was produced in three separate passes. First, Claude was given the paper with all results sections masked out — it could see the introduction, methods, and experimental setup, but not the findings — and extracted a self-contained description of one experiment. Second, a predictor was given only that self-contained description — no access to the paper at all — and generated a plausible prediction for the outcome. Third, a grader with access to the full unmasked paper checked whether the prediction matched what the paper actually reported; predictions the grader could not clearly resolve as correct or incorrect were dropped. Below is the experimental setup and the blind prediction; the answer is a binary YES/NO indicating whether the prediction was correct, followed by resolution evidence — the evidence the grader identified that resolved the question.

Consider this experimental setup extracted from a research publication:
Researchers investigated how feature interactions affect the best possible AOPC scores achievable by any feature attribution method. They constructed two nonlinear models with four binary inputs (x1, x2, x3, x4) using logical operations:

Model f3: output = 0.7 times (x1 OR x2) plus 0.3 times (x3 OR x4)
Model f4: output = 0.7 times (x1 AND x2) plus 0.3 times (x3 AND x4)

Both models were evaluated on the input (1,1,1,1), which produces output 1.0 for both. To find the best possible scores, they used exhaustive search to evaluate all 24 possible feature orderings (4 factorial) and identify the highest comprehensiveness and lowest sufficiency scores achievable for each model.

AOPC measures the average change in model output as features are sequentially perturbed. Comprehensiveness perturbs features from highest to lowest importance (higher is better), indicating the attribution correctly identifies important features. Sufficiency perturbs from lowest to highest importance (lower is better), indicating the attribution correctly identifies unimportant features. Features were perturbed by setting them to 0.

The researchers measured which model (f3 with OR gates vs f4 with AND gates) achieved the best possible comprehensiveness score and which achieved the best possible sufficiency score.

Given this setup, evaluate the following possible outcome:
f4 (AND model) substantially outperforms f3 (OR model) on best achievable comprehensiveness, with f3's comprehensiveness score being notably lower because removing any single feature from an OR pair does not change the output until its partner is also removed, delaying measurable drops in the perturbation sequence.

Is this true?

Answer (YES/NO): YES